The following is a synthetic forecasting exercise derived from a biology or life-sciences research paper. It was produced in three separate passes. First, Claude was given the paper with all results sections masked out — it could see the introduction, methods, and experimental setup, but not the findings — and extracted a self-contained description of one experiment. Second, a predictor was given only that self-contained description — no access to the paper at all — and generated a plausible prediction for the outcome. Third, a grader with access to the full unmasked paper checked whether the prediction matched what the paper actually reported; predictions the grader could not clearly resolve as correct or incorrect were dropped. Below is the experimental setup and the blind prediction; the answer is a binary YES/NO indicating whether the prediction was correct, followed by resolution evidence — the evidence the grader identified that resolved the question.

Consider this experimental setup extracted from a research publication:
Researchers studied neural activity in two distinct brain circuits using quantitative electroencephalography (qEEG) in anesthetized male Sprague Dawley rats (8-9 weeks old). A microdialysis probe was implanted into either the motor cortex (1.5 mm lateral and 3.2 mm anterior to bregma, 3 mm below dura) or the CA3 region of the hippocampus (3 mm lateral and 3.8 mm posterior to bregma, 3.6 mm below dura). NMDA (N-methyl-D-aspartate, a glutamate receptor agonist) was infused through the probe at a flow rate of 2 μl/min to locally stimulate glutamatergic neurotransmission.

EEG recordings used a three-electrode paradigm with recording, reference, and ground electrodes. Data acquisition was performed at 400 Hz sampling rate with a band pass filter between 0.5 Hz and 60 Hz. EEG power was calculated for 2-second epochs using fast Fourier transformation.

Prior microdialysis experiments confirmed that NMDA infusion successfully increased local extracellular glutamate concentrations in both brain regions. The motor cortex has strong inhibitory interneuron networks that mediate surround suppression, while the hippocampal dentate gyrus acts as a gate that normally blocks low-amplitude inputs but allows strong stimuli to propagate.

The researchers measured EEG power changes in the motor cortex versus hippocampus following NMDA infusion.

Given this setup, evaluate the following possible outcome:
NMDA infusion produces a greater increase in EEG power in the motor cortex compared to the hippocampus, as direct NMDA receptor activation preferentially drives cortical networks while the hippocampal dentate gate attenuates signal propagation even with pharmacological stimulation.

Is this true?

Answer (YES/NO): NO